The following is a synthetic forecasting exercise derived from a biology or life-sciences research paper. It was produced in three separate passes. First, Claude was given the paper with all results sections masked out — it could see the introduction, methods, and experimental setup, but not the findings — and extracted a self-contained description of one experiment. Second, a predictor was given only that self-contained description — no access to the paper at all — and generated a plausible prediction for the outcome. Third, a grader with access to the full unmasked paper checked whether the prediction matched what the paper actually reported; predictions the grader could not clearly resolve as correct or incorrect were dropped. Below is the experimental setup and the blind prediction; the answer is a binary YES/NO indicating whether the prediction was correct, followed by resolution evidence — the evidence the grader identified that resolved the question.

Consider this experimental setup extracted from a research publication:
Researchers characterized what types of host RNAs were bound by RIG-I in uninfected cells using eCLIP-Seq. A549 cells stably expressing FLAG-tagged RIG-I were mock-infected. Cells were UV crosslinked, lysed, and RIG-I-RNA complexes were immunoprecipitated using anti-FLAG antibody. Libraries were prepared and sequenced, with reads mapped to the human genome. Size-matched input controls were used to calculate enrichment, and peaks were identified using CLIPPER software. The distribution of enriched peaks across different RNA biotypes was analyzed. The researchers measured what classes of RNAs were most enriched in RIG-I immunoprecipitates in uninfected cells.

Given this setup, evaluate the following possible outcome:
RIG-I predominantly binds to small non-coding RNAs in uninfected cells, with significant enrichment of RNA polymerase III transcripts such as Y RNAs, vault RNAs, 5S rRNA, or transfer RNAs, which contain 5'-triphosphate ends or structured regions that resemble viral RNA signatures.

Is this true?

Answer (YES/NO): YES